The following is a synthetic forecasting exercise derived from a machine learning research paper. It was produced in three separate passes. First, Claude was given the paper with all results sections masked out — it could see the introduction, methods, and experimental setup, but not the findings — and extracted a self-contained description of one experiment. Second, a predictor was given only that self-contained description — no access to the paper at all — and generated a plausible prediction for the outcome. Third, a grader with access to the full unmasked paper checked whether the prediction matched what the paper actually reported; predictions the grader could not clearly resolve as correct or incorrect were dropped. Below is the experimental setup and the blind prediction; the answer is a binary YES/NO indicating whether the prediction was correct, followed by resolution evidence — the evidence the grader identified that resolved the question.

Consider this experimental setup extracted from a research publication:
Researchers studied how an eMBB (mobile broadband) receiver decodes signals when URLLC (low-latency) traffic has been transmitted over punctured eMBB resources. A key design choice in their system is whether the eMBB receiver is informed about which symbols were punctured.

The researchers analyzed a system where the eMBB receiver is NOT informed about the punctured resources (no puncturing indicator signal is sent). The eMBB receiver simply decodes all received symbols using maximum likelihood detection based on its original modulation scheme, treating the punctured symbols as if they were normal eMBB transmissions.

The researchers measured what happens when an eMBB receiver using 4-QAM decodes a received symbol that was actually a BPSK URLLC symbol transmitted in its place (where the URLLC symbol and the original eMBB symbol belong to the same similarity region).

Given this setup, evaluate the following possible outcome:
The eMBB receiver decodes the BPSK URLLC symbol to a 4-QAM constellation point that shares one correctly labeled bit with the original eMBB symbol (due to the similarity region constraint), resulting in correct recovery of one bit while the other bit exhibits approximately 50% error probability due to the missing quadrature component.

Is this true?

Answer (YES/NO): YES